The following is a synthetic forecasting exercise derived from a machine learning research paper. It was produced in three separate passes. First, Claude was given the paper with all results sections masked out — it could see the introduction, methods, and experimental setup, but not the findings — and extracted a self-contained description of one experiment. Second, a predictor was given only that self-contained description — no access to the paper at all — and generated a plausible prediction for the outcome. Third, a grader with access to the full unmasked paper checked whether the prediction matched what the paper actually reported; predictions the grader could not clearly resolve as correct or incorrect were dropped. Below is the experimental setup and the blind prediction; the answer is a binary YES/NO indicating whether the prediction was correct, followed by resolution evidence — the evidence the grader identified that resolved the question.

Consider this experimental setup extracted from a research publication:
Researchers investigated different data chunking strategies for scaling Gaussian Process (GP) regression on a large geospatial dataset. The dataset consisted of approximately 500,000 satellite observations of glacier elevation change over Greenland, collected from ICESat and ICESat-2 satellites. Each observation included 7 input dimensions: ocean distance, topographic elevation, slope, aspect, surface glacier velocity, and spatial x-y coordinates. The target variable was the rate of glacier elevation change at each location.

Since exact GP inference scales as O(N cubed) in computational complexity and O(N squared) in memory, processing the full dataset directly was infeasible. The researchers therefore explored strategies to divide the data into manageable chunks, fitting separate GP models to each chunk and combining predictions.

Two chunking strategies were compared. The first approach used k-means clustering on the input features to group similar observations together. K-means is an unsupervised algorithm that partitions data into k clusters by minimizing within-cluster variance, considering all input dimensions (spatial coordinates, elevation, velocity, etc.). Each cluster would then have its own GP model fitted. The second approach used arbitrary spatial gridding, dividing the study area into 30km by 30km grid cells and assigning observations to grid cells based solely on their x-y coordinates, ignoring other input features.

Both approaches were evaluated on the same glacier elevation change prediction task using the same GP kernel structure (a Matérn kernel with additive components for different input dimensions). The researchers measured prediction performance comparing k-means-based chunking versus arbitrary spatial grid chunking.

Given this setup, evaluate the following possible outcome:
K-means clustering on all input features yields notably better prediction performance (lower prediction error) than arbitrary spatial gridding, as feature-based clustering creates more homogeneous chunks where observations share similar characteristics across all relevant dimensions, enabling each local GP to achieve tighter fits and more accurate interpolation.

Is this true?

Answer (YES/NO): NO